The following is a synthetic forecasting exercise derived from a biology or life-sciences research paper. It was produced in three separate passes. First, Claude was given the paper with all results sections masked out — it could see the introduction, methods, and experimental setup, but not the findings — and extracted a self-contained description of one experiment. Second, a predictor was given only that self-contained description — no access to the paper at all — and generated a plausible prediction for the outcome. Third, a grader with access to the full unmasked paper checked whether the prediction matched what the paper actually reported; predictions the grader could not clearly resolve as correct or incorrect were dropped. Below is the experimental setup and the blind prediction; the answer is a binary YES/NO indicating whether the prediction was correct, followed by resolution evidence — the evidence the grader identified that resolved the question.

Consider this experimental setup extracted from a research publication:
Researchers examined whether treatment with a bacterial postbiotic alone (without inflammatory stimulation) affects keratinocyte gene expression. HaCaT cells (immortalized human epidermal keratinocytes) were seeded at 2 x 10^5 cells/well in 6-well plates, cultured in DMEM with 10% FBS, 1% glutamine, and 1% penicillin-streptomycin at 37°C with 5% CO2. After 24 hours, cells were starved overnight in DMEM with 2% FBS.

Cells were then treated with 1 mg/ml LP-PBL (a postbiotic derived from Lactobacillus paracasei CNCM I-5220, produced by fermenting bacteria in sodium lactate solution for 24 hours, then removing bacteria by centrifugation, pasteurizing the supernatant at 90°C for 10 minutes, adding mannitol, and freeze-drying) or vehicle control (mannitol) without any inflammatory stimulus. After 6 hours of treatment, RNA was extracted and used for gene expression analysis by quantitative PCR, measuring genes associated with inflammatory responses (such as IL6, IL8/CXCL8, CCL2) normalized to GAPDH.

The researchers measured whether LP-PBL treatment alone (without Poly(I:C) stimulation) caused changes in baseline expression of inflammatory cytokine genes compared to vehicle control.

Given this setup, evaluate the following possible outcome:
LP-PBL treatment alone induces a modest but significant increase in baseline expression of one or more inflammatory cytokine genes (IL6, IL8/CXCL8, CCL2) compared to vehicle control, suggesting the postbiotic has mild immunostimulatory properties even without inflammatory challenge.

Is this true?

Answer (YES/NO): NO